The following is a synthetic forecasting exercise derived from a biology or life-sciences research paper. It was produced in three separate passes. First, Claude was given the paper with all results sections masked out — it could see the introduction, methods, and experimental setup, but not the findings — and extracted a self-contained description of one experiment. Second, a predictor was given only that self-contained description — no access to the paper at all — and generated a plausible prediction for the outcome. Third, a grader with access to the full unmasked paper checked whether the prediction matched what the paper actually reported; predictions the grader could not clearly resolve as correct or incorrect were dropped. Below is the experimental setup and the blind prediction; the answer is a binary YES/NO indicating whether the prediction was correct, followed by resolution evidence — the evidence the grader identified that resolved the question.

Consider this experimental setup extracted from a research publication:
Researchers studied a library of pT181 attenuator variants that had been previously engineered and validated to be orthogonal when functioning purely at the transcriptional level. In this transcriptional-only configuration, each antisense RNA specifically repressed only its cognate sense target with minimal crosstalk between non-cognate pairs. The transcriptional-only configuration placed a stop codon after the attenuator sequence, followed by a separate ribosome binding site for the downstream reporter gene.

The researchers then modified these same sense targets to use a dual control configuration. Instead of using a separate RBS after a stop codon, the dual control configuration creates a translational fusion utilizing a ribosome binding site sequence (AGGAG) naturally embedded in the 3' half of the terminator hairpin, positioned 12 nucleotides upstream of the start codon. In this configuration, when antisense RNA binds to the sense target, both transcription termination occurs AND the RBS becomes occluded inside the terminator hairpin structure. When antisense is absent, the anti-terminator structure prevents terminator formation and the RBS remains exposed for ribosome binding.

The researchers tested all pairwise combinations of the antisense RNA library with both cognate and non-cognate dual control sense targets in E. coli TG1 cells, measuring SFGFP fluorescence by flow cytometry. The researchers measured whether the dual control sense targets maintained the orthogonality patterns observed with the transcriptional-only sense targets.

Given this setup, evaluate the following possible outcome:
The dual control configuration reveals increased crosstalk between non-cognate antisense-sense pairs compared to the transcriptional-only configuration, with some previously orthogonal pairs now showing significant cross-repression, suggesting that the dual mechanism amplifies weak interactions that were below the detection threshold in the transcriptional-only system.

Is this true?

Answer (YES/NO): YES